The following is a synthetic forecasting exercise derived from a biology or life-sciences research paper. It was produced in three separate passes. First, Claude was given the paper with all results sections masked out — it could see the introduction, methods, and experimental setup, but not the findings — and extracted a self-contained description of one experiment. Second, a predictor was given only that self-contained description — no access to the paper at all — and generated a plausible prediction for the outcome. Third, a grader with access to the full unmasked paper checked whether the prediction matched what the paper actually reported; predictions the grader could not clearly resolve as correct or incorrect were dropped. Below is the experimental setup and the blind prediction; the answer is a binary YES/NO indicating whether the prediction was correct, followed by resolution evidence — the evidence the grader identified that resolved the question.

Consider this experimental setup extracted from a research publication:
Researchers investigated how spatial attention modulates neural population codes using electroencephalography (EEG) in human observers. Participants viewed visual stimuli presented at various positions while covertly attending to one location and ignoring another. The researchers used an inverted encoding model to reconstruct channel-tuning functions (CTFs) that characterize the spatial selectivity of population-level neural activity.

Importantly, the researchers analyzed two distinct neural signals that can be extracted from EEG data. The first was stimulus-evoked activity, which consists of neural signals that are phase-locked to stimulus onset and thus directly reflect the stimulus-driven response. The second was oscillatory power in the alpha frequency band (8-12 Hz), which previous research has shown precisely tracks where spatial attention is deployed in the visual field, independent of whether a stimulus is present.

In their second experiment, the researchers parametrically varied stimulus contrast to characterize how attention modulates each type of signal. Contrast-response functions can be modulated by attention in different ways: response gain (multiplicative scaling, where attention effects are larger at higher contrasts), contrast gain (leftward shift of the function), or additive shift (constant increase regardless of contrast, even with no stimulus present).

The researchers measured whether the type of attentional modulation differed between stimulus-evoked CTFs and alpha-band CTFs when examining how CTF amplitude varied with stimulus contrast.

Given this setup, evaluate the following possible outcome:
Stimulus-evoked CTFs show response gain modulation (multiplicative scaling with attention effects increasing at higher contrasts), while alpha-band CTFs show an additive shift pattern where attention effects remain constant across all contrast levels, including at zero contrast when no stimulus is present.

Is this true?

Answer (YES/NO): NO